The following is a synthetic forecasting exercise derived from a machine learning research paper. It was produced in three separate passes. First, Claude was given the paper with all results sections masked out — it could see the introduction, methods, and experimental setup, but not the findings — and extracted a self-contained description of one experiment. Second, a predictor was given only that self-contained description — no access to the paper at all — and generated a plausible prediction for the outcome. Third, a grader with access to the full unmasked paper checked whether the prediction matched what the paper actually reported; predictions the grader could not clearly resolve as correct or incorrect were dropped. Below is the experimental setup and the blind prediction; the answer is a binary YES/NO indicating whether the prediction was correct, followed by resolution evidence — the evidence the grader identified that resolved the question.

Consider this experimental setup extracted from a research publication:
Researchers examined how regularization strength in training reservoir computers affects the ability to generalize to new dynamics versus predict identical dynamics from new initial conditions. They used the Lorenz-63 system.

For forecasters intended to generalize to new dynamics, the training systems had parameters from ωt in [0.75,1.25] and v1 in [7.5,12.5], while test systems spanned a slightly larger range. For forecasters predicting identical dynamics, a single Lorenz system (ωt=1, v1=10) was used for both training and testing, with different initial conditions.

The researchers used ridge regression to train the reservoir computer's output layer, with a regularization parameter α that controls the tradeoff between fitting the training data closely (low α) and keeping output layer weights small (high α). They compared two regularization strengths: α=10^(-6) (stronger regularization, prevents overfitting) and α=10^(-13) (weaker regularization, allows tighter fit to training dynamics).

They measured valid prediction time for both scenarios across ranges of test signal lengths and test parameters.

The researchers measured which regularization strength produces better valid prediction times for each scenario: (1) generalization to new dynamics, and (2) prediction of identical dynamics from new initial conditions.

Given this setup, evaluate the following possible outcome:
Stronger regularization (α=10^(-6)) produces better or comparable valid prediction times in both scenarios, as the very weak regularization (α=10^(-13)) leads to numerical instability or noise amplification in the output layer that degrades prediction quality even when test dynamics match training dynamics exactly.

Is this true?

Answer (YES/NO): NO